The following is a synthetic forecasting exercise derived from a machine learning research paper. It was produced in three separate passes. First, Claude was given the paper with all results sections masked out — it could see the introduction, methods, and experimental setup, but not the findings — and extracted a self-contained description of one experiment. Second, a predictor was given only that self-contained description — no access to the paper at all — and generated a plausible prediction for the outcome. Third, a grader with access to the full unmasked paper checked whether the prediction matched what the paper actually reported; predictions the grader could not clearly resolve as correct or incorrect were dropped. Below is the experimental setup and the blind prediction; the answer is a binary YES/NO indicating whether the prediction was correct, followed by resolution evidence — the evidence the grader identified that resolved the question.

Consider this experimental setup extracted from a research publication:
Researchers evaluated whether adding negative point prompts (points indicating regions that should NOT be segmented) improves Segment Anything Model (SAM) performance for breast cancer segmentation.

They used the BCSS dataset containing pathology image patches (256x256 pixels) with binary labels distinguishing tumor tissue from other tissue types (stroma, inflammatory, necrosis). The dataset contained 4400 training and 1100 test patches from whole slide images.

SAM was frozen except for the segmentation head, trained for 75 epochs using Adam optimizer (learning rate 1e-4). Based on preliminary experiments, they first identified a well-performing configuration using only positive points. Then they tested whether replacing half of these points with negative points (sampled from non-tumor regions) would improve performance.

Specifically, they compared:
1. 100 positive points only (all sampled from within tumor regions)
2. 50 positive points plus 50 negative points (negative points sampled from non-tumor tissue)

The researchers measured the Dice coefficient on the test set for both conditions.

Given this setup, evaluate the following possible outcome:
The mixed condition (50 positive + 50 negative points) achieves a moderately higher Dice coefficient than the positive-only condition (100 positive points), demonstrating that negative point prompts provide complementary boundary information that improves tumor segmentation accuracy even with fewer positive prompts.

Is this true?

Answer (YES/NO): NO